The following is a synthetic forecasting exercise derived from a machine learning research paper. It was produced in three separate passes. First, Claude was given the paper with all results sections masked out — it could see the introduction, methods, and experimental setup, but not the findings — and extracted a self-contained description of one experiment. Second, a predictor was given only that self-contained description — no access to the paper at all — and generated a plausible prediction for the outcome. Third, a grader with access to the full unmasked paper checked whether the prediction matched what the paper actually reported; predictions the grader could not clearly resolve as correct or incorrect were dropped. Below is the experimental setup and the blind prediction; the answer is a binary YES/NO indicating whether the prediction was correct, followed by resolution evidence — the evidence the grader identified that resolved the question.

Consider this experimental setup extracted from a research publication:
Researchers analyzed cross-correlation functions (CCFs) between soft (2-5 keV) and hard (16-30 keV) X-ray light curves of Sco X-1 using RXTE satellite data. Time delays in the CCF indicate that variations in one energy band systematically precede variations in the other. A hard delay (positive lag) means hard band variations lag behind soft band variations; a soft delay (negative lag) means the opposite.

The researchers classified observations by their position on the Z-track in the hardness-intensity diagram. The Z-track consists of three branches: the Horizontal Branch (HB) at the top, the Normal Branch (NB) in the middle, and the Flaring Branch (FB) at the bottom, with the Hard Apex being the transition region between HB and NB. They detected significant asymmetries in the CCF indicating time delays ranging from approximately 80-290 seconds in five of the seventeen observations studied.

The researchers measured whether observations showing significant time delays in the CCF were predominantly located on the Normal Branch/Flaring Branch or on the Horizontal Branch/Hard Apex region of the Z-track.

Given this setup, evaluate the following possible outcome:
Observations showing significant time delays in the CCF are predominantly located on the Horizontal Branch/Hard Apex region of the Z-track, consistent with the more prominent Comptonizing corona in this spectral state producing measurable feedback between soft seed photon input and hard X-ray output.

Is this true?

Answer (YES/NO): YES